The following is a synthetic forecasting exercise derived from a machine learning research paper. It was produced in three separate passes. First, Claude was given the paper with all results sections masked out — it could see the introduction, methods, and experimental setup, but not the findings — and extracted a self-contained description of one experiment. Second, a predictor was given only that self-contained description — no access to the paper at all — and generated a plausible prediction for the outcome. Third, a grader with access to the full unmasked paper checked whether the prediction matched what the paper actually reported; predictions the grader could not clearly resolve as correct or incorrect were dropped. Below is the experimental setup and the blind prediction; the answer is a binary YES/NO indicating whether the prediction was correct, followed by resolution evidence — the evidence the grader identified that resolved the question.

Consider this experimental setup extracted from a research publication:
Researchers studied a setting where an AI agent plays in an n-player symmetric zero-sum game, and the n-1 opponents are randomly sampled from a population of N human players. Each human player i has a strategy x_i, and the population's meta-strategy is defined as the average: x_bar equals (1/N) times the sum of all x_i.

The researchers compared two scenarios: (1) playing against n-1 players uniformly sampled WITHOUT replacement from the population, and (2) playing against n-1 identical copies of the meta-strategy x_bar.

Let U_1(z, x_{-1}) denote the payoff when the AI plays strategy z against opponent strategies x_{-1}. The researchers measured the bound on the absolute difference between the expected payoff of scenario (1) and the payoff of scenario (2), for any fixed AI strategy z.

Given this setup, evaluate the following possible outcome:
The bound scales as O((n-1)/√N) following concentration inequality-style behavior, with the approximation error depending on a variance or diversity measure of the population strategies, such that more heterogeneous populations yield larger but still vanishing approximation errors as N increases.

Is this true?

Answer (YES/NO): NO